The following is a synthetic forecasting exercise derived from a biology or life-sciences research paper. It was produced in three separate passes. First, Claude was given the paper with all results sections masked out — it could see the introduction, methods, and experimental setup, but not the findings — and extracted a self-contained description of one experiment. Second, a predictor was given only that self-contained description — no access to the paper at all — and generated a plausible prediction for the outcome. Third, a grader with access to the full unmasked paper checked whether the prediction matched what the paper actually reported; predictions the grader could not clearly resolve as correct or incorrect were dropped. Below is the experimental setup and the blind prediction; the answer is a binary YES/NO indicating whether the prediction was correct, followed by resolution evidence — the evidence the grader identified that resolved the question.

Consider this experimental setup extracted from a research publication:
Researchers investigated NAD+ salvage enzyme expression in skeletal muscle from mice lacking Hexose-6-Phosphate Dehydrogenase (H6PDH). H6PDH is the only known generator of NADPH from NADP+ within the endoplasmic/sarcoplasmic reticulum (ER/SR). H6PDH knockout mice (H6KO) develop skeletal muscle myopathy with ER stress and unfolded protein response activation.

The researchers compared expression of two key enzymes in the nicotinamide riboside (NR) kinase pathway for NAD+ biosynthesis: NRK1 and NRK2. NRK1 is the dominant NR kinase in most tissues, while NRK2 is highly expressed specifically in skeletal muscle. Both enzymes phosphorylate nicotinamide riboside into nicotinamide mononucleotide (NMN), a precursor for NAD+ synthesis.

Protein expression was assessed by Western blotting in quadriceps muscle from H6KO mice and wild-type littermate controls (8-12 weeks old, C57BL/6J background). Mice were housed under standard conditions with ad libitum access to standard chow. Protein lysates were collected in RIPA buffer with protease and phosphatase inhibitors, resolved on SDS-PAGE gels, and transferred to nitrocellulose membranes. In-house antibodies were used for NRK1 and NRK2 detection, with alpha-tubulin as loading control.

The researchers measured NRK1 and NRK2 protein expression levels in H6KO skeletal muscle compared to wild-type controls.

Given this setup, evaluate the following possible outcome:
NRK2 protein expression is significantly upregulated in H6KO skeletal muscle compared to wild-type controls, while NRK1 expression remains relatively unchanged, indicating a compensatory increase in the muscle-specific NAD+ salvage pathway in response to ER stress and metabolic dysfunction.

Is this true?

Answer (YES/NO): NO